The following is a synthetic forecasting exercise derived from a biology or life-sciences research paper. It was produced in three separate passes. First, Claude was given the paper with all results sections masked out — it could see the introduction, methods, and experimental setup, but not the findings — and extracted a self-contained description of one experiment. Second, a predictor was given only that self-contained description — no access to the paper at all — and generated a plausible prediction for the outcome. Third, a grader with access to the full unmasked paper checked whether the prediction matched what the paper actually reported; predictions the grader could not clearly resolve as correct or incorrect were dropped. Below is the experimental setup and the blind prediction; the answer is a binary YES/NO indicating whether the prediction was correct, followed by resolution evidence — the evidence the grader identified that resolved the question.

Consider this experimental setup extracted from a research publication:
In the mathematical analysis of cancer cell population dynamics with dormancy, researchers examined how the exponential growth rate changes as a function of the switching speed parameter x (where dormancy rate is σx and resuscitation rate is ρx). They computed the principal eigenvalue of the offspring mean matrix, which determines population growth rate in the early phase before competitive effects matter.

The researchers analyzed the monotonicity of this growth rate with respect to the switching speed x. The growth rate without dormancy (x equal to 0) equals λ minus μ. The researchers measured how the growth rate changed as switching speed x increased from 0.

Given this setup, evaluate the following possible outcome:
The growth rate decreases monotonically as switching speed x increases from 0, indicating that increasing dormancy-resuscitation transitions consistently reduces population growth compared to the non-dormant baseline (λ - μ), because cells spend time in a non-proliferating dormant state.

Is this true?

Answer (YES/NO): YES